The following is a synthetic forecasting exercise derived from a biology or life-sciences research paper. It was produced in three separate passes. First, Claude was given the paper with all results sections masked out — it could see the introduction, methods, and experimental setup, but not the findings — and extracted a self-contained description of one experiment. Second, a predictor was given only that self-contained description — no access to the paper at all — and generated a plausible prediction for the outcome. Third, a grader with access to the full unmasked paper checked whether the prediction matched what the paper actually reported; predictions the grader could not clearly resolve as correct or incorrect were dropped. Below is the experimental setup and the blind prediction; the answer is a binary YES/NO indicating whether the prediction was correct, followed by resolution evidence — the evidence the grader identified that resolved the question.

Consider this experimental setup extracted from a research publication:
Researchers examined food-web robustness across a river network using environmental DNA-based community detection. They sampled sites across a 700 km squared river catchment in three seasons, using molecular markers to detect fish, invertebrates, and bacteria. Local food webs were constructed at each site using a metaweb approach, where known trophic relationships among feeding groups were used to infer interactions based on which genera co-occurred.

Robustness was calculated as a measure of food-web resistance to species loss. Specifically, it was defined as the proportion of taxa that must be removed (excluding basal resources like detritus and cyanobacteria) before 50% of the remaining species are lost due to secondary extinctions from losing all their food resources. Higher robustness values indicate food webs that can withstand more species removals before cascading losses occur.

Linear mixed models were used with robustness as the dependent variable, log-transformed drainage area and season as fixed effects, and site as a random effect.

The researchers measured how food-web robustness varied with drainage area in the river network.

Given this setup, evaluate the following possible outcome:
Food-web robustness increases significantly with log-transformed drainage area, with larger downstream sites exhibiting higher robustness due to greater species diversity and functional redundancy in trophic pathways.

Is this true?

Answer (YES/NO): NO